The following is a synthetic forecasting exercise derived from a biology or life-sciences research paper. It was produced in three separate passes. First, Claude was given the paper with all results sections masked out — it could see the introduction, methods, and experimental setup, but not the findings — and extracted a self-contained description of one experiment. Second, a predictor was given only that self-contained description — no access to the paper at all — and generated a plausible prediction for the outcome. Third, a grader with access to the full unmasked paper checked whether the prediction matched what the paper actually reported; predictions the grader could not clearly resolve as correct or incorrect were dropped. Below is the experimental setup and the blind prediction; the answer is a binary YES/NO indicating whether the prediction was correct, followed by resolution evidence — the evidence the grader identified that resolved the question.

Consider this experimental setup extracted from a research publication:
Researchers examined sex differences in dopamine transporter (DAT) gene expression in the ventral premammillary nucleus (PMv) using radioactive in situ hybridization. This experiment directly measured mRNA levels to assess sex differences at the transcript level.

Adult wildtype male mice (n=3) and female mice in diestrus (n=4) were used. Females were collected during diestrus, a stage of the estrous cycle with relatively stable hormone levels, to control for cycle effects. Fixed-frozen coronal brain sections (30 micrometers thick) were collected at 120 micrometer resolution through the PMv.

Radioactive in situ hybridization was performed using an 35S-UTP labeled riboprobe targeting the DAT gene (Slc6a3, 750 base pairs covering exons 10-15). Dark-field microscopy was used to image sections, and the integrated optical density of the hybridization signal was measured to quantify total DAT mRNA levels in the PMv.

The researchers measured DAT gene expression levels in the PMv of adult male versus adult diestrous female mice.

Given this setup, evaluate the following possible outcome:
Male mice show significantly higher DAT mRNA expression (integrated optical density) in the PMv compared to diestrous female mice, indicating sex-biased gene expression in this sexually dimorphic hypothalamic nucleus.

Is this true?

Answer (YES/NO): NO